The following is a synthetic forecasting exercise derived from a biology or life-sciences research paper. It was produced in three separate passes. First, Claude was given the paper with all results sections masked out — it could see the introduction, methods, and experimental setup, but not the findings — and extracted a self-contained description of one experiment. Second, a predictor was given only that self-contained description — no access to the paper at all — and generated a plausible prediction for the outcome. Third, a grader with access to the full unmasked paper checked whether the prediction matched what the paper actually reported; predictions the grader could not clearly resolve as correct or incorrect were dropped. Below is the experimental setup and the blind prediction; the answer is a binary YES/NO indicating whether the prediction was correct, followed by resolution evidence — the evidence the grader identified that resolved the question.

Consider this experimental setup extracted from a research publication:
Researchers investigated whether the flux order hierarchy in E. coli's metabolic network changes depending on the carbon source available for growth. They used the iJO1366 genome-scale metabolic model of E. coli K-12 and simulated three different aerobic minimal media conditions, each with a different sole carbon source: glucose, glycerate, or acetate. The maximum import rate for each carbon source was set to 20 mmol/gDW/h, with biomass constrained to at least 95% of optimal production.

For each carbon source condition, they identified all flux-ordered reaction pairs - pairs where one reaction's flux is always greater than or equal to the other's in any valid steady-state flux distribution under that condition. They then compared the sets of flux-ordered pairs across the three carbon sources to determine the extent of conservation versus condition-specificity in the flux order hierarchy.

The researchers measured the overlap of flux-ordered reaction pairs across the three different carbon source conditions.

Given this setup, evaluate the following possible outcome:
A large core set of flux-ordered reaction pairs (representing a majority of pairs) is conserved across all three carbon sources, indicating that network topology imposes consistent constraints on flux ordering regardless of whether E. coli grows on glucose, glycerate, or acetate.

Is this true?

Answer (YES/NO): YES